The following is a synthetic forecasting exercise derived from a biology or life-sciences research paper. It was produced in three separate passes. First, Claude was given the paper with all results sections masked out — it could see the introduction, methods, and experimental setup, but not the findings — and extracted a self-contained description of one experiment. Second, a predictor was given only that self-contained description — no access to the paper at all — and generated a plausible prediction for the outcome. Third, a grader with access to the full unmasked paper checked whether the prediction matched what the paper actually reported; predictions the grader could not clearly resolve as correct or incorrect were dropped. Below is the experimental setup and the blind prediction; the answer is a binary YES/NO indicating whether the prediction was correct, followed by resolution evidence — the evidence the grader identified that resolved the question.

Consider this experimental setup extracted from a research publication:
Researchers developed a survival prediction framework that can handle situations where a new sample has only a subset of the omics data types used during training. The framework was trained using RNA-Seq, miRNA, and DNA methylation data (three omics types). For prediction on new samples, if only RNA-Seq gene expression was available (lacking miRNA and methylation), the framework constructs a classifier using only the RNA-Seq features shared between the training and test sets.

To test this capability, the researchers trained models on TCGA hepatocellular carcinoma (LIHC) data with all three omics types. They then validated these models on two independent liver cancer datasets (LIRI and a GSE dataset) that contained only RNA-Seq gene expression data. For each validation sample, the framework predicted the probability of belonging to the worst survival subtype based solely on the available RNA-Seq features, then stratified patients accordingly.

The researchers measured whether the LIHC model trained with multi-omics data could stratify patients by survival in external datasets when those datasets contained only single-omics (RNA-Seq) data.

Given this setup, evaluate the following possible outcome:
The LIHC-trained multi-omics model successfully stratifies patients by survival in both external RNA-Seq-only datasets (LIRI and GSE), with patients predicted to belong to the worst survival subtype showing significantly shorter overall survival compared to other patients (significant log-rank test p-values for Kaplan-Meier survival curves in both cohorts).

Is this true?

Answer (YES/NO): YES